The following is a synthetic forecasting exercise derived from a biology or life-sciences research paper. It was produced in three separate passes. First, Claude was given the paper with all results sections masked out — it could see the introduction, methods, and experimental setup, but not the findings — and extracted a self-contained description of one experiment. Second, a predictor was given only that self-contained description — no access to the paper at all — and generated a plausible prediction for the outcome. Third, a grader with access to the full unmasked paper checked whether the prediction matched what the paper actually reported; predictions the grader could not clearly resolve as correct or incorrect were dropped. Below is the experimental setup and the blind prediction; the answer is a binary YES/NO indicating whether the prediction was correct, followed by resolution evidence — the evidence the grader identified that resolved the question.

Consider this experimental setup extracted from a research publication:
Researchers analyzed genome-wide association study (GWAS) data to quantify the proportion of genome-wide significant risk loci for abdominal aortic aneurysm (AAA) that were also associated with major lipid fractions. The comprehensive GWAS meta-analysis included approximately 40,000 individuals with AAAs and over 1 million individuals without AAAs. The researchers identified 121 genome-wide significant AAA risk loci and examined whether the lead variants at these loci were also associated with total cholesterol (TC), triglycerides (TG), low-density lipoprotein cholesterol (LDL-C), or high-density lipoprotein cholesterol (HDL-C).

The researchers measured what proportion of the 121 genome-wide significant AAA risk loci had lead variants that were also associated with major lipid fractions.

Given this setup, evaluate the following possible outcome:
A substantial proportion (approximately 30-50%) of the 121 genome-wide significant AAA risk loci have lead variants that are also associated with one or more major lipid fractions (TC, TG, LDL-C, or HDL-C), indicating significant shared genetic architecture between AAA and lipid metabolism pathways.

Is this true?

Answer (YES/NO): YES